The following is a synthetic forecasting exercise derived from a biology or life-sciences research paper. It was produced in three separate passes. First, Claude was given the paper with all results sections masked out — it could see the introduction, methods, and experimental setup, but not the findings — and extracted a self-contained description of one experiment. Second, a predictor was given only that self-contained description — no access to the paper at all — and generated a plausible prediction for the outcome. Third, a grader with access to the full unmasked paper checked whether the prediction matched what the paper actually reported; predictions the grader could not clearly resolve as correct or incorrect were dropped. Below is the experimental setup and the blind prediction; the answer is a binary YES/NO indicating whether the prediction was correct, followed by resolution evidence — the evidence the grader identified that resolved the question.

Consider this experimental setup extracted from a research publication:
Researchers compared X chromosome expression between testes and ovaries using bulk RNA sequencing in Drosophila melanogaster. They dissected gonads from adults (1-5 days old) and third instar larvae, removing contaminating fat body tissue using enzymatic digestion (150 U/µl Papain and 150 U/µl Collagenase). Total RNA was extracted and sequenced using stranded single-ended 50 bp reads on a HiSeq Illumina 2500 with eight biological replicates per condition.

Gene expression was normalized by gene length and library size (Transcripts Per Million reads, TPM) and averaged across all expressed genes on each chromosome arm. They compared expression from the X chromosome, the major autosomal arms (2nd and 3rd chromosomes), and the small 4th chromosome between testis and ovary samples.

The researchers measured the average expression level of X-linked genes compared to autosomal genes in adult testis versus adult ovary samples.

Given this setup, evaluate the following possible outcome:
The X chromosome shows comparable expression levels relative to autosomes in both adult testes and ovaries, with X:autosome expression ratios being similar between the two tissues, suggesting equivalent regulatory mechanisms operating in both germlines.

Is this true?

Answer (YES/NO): NO